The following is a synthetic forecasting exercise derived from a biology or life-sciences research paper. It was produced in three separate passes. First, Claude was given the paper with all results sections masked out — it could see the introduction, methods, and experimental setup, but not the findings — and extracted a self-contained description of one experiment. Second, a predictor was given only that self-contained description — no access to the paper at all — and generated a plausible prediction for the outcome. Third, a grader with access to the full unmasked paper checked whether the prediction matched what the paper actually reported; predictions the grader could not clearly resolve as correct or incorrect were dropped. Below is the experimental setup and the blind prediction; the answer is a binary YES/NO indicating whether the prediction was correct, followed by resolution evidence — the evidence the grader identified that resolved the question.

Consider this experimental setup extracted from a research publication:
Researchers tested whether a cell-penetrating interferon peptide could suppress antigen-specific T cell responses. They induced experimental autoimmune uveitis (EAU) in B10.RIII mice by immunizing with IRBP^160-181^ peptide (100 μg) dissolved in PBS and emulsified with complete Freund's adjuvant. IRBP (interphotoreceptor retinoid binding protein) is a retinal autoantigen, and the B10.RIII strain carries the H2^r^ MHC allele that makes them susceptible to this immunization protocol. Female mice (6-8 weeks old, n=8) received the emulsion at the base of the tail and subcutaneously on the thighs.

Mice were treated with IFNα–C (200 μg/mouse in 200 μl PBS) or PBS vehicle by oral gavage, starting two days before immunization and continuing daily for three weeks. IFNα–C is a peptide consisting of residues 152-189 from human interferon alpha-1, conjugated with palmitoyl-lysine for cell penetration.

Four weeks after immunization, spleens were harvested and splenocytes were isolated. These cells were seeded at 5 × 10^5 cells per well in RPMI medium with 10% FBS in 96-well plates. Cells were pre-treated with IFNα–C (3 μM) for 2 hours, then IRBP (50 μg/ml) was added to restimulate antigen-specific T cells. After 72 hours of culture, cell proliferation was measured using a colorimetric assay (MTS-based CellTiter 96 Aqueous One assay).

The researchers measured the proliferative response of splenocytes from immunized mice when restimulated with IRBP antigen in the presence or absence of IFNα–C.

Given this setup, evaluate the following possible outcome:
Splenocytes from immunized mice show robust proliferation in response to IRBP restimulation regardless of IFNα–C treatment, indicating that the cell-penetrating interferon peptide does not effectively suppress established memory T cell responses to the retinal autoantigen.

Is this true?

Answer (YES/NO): NO